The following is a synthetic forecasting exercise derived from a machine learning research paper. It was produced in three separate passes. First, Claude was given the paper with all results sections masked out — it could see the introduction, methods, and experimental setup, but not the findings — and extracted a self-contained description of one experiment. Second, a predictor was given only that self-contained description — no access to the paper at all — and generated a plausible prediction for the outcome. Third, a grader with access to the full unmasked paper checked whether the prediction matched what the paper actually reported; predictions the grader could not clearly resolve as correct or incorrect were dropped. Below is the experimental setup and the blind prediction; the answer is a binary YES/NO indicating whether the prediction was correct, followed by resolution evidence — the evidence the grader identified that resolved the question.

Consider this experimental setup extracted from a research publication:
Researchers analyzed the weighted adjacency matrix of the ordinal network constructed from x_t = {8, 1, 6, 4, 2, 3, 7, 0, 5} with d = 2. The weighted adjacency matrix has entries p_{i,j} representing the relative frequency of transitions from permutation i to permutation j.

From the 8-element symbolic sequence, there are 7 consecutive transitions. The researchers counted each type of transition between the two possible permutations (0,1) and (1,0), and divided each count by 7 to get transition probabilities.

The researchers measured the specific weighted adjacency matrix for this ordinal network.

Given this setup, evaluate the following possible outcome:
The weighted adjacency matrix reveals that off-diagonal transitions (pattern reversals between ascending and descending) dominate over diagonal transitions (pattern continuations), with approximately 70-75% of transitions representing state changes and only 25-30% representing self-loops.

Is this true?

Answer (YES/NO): YES